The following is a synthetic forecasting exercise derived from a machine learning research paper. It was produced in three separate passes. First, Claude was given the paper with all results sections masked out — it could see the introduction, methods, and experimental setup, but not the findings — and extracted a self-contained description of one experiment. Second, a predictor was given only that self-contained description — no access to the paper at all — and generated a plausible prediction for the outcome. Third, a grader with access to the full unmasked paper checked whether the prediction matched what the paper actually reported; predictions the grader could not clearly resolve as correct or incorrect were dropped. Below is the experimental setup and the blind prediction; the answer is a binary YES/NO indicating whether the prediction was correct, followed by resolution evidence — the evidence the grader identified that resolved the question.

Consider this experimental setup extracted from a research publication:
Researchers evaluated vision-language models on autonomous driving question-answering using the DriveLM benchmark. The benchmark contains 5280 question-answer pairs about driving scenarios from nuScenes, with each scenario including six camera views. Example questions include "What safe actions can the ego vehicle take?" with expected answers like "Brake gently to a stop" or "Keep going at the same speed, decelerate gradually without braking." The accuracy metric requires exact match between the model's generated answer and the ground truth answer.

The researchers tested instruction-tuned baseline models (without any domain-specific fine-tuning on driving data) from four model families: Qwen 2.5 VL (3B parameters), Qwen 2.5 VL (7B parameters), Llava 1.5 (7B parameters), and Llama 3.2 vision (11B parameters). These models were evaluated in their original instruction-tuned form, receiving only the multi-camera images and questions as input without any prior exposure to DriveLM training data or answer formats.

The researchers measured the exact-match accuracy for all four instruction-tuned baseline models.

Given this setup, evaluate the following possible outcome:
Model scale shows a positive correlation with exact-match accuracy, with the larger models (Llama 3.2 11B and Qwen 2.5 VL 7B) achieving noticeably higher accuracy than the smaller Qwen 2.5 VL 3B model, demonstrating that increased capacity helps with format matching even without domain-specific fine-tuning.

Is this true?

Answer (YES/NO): NO